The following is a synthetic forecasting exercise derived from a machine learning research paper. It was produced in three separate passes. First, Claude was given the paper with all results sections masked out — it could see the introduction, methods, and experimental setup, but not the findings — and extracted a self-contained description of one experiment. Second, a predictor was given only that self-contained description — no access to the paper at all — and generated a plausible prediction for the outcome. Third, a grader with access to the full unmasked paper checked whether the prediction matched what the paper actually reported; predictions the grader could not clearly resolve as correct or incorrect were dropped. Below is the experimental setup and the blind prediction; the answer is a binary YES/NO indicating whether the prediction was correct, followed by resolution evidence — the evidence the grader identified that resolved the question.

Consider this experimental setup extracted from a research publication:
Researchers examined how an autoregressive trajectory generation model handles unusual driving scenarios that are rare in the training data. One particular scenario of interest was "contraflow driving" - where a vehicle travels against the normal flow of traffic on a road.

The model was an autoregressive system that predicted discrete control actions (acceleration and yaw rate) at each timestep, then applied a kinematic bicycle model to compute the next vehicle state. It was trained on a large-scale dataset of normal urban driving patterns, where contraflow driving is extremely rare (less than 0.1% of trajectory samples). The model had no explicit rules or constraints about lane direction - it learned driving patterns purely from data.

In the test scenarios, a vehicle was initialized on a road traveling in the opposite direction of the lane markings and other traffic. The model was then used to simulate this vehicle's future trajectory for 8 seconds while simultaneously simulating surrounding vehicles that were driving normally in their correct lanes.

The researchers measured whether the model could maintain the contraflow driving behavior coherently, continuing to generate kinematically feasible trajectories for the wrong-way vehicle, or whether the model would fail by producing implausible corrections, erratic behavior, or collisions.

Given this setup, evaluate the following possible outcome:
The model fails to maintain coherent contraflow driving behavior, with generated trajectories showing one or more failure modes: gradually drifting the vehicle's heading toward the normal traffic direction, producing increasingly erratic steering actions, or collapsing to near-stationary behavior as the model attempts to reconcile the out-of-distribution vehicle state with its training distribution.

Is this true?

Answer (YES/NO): NO